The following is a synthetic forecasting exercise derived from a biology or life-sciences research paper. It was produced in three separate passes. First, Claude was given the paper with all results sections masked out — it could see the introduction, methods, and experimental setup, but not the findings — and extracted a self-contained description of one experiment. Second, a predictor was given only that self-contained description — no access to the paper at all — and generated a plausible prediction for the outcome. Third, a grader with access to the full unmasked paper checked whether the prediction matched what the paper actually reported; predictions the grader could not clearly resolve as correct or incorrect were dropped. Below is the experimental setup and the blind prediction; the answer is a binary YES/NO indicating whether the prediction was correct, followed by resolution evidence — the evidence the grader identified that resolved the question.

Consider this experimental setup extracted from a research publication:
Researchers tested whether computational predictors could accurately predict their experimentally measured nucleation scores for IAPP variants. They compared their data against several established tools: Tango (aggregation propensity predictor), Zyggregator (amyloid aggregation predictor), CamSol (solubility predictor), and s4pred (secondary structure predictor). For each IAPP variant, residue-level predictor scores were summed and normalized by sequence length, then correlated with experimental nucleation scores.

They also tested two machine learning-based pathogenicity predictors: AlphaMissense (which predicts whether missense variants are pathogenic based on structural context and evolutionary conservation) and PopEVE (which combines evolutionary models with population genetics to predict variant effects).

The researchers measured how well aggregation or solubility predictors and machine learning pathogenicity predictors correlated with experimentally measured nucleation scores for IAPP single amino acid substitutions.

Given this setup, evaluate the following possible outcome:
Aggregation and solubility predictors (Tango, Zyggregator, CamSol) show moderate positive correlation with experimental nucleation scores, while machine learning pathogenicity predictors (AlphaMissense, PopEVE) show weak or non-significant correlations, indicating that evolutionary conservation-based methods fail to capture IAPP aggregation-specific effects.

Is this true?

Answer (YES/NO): NO